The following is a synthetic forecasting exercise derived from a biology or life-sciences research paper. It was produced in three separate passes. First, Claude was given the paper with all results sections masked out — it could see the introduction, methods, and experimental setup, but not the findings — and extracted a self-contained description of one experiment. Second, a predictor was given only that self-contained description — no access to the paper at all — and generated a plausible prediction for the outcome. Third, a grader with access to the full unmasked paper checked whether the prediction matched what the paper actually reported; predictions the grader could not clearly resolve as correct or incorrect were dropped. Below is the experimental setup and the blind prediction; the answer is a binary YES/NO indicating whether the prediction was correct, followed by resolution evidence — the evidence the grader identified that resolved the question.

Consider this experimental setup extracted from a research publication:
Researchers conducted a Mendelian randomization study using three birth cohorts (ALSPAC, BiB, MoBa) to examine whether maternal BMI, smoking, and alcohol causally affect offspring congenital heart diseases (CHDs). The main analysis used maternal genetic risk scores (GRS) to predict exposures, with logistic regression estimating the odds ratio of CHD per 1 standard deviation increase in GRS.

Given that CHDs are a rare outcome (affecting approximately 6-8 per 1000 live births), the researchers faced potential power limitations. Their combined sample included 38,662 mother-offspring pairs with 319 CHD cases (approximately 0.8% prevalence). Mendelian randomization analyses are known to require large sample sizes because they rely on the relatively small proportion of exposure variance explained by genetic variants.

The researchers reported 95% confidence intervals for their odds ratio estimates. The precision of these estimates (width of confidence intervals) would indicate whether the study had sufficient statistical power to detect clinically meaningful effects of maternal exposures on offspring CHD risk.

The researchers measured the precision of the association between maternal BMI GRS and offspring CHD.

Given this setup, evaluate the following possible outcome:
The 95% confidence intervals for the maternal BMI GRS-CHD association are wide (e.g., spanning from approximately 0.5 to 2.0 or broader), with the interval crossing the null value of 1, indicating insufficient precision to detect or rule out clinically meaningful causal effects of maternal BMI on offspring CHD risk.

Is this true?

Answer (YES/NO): NO